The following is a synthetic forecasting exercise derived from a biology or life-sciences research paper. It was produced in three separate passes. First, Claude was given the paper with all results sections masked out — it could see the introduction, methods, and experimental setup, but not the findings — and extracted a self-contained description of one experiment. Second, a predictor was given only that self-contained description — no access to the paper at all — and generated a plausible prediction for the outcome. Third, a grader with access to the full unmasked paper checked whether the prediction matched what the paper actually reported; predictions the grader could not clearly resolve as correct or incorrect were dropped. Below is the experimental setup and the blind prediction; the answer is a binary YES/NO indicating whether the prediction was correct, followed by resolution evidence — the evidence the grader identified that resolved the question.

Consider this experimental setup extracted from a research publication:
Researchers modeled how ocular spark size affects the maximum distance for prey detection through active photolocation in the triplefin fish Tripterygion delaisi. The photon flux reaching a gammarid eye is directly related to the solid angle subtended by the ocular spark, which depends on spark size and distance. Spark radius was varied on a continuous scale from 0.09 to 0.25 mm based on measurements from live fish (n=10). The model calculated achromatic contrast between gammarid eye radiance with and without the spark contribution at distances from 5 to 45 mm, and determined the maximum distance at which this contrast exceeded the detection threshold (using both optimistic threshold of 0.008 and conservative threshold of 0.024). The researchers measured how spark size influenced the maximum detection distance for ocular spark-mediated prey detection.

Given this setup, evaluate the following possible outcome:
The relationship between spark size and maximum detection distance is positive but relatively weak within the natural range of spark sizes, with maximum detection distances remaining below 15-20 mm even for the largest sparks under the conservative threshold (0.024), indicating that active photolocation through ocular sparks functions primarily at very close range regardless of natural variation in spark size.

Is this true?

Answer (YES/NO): NO